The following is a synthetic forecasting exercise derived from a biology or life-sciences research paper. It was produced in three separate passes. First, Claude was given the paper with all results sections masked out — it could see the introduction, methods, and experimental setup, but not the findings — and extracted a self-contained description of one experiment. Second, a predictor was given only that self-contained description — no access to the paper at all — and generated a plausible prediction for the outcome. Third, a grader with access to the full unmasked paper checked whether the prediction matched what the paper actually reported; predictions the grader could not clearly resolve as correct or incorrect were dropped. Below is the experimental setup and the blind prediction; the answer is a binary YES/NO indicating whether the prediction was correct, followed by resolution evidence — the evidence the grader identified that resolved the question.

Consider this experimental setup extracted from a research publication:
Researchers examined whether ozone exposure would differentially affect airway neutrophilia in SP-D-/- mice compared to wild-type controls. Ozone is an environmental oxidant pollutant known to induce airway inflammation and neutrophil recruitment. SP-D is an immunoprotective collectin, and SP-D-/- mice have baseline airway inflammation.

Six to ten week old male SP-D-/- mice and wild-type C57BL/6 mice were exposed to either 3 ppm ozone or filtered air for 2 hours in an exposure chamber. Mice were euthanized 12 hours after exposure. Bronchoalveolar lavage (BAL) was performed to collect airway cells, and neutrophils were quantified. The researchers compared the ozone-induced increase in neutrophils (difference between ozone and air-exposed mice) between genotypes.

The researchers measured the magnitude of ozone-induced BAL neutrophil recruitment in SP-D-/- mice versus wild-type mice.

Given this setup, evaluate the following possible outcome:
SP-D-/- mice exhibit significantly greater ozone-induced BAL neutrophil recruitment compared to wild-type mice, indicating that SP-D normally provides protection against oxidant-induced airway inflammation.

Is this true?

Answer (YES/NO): YES